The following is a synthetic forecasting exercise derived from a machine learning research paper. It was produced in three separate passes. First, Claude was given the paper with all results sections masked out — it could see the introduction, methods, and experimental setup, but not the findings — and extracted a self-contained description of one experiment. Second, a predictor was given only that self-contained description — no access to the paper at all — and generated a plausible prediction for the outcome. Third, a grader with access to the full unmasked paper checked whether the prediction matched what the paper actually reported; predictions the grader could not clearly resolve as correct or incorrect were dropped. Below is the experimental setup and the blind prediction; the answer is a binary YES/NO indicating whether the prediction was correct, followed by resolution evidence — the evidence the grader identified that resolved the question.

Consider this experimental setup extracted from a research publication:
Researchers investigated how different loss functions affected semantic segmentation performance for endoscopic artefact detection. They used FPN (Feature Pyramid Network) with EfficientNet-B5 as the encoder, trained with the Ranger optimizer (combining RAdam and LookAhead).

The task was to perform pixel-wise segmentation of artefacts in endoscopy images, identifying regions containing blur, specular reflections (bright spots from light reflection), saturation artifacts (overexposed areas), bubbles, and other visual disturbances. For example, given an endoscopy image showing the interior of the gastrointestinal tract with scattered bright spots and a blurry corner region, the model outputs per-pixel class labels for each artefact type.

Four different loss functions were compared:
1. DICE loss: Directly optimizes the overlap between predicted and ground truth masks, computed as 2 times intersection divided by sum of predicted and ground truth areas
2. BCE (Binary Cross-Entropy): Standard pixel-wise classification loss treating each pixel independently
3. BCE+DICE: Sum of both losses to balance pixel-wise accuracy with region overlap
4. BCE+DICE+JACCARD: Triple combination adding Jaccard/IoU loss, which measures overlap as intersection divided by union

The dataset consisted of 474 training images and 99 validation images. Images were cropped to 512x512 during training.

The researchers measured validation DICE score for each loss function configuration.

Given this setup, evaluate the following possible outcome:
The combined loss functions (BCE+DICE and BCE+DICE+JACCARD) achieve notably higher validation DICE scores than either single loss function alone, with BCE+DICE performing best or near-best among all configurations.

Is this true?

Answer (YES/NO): NO